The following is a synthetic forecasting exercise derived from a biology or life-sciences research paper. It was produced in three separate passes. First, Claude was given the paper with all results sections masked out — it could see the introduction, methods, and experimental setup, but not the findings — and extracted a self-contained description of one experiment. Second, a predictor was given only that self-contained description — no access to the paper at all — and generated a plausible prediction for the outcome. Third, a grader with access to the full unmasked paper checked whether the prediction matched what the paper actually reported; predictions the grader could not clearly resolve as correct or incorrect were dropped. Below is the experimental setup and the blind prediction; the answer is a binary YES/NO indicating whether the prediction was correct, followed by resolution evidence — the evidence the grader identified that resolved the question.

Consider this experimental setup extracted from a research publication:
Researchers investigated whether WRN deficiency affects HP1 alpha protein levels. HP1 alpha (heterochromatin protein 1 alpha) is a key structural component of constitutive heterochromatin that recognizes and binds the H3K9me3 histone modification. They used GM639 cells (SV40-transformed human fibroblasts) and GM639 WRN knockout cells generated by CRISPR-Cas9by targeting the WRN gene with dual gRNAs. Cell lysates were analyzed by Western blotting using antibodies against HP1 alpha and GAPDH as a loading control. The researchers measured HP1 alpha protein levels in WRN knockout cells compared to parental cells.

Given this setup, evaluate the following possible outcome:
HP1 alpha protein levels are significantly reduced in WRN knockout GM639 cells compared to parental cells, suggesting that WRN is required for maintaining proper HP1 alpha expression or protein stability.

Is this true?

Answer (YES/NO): NO